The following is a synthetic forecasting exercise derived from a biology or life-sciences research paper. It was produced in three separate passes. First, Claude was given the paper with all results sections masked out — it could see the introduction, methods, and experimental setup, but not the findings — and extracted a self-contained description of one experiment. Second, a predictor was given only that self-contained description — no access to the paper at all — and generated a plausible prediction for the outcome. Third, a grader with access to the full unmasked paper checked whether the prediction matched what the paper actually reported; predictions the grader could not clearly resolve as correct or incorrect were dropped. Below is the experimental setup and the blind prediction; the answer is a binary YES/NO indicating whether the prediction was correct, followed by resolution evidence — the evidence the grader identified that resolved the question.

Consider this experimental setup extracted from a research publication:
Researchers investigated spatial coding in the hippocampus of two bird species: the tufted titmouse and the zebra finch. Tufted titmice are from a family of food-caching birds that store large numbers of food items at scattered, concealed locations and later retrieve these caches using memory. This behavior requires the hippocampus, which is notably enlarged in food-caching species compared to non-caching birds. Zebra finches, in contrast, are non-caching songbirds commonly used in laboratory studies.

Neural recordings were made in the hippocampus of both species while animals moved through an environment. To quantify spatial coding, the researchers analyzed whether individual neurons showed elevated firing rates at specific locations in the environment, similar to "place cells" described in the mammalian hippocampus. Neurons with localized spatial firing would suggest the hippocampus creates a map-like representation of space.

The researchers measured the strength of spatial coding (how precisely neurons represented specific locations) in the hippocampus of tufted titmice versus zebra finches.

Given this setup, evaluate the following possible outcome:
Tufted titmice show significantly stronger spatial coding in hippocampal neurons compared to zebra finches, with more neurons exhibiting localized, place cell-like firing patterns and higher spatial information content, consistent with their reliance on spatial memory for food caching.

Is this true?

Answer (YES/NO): YES